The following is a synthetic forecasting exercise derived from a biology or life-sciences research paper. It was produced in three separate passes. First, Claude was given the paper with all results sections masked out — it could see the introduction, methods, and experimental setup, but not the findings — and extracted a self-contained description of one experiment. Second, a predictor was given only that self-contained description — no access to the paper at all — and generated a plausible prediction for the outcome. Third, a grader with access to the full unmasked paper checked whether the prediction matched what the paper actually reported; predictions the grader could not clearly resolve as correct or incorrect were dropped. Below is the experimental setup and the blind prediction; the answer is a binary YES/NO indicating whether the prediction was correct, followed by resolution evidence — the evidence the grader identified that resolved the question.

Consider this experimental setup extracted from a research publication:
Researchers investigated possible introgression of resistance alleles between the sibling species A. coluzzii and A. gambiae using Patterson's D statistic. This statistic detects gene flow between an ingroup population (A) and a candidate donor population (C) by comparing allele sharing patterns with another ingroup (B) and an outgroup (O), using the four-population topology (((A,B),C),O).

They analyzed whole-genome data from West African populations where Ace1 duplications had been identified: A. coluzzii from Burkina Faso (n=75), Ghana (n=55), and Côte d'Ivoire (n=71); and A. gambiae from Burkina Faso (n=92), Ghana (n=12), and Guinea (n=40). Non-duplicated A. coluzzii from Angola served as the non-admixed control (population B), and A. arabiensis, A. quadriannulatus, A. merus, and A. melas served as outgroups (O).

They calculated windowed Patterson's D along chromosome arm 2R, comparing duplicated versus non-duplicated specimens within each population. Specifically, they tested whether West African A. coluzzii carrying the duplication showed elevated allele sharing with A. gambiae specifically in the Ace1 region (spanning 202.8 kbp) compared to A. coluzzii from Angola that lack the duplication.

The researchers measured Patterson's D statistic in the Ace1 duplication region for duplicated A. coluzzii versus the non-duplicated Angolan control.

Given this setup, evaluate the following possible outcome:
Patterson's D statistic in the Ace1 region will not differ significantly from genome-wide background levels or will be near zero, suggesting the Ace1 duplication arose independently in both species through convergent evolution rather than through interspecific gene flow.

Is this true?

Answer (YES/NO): NO